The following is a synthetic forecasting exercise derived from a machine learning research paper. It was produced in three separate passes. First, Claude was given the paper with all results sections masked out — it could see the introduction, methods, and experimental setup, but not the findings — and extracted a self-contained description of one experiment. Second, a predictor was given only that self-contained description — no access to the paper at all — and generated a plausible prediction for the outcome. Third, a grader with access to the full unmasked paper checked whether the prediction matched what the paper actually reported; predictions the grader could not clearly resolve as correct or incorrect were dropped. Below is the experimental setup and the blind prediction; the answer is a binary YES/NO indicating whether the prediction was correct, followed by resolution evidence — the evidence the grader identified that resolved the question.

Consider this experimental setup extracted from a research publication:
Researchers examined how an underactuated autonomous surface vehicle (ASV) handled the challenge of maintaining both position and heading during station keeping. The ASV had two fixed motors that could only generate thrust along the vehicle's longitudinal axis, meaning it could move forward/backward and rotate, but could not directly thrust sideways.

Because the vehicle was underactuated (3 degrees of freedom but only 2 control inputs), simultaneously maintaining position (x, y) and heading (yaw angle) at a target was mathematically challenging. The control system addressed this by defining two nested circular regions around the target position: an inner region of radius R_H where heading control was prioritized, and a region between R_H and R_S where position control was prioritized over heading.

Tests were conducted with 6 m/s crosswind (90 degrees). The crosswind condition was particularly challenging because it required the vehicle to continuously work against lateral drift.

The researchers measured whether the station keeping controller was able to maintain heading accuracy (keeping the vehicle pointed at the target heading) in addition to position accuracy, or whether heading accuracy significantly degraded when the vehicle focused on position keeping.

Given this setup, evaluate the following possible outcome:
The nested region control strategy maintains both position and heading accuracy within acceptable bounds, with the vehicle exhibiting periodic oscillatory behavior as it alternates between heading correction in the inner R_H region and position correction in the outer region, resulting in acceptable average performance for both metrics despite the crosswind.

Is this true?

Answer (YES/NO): NO